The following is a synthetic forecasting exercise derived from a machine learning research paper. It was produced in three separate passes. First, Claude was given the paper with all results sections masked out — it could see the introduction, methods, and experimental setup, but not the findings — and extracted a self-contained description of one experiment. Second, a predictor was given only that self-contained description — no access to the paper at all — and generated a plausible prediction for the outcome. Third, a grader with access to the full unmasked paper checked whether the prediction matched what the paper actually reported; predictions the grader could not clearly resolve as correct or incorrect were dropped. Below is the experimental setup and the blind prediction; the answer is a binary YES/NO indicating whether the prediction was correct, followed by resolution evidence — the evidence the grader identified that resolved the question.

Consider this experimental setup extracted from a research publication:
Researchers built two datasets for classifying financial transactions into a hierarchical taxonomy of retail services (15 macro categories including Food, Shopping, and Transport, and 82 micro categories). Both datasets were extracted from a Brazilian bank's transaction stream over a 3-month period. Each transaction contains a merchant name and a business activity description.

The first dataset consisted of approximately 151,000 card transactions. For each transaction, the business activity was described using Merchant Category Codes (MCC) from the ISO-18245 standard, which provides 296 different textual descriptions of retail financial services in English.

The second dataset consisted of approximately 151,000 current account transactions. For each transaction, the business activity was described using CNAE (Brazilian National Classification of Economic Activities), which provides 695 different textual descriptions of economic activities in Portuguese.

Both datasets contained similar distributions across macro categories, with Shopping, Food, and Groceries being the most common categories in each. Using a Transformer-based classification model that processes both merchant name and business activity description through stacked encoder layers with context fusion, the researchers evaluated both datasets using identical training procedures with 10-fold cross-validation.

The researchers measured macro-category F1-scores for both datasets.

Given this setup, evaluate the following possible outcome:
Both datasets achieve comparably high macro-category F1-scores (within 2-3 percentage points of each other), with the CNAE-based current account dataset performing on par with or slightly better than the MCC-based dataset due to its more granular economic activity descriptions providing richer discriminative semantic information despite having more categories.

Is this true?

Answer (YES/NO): YES